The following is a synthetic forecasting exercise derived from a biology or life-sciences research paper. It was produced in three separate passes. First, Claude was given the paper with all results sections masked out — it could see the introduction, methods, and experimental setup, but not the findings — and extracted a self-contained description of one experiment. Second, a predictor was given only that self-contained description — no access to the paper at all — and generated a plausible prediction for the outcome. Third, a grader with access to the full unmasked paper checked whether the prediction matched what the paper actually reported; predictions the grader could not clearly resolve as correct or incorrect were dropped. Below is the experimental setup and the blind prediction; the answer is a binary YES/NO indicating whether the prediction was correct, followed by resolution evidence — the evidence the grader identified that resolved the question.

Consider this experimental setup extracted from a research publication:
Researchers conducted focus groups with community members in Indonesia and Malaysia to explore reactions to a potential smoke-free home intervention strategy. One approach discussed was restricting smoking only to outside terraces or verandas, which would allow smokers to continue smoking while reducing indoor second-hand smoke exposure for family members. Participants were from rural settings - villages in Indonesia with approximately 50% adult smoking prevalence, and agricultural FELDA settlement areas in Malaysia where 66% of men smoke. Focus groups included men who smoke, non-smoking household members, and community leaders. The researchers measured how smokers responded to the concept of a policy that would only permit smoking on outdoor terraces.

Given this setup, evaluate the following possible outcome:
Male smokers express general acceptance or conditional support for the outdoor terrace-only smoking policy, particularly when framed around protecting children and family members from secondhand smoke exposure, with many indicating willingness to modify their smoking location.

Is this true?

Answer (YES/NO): NO